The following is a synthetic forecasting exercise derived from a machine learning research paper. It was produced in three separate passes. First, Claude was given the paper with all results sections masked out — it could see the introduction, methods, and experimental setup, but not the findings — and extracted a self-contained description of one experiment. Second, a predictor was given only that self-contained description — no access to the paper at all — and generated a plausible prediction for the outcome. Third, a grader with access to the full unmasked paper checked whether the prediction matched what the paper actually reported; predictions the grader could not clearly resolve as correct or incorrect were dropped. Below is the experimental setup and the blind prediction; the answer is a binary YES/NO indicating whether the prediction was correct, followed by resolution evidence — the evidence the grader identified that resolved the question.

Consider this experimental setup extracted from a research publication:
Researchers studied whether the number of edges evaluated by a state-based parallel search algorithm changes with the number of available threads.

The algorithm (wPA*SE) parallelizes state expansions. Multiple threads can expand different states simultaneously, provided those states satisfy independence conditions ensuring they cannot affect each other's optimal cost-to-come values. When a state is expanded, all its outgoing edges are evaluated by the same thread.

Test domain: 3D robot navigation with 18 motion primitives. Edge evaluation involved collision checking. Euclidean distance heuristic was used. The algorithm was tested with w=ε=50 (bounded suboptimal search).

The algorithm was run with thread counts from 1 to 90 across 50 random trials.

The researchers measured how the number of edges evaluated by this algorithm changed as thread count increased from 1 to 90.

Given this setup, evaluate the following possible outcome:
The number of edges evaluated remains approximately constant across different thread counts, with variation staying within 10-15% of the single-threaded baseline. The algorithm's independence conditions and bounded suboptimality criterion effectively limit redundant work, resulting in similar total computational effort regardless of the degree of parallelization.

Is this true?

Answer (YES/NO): NO